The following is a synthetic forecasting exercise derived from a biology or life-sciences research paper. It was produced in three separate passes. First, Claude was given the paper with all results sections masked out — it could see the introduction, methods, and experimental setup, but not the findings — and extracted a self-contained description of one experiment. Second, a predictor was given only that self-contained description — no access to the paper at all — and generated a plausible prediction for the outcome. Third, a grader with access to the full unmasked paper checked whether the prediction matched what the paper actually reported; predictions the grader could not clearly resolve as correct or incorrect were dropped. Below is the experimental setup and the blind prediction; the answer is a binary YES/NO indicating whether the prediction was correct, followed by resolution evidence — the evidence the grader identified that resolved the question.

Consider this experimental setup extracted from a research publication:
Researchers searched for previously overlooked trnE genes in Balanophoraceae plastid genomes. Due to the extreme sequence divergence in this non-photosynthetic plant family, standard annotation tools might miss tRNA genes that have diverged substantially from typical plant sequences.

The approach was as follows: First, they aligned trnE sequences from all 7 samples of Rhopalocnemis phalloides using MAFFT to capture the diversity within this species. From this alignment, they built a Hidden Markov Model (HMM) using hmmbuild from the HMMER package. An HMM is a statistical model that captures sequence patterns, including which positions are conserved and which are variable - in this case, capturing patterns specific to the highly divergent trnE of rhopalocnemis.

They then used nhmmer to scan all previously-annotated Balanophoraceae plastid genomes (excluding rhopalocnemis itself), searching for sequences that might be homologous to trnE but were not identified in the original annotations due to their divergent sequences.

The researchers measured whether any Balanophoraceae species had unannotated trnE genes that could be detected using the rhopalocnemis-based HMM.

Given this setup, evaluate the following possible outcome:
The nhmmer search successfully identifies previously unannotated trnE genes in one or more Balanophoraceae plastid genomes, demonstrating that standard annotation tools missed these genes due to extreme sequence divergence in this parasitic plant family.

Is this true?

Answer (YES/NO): YES